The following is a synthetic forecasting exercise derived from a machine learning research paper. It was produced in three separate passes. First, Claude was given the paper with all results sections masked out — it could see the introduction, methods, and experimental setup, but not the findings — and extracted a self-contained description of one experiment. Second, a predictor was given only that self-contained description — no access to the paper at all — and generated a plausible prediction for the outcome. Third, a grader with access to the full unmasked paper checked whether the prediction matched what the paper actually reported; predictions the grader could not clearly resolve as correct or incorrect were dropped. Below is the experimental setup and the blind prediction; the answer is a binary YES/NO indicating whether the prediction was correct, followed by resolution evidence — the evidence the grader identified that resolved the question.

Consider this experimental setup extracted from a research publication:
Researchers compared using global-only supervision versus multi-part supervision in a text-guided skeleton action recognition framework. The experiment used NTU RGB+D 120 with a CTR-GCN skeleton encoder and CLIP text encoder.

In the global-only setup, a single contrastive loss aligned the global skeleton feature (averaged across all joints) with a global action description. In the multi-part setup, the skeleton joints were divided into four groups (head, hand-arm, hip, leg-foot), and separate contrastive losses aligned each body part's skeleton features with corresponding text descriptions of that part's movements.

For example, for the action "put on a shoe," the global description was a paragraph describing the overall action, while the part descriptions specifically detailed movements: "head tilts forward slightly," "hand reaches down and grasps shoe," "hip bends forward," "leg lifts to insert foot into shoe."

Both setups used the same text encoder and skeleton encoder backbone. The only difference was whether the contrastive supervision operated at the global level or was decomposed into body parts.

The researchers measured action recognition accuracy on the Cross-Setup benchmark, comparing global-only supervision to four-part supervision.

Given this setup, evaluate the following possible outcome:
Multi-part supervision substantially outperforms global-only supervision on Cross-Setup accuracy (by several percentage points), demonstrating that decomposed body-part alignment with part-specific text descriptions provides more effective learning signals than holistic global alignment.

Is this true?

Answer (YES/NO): NO